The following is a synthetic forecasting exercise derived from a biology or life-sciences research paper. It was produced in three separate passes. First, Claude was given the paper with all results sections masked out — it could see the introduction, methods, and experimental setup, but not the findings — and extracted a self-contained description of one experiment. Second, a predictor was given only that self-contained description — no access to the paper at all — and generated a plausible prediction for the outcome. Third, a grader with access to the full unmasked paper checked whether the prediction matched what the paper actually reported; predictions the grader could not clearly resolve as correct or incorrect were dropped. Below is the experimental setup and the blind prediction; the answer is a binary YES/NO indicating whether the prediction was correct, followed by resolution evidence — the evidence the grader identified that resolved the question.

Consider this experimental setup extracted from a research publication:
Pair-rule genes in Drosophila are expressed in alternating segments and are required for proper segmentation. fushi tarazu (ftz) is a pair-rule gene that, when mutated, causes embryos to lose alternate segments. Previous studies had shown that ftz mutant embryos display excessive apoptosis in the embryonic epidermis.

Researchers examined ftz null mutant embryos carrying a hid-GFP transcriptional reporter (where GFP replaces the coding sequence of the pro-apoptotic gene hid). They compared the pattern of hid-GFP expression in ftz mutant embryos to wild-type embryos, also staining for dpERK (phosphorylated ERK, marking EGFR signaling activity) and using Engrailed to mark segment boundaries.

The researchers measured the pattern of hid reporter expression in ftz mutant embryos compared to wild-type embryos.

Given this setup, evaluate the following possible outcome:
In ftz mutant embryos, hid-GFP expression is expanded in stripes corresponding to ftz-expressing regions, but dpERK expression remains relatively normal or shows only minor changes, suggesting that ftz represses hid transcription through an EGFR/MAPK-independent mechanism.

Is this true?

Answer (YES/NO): NO